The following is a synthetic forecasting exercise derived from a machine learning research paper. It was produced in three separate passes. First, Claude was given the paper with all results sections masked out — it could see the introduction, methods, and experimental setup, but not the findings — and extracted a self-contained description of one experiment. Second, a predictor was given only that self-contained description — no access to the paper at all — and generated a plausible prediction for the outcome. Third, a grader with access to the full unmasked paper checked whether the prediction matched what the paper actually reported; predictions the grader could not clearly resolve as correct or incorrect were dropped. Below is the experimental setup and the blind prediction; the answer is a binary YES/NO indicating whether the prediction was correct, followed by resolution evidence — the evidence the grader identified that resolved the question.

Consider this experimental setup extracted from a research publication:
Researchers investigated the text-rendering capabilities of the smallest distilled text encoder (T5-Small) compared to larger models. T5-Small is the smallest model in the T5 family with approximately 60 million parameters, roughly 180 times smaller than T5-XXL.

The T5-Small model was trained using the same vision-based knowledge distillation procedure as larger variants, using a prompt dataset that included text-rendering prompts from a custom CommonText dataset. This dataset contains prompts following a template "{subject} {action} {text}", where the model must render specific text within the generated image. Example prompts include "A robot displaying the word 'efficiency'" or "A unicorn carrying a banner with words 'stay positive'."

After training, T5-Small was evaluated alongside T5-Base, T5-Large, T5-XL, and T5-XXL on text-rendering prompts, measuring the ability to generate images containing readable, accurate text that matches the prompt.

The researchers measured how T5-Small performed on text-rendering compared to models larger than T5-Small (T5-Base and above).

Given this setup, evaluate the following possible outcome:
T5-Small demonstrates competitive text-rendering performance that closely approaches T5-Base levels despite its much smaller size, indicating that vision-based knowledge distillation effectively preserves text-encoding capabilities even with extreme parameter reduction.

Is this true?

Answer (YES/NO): NO